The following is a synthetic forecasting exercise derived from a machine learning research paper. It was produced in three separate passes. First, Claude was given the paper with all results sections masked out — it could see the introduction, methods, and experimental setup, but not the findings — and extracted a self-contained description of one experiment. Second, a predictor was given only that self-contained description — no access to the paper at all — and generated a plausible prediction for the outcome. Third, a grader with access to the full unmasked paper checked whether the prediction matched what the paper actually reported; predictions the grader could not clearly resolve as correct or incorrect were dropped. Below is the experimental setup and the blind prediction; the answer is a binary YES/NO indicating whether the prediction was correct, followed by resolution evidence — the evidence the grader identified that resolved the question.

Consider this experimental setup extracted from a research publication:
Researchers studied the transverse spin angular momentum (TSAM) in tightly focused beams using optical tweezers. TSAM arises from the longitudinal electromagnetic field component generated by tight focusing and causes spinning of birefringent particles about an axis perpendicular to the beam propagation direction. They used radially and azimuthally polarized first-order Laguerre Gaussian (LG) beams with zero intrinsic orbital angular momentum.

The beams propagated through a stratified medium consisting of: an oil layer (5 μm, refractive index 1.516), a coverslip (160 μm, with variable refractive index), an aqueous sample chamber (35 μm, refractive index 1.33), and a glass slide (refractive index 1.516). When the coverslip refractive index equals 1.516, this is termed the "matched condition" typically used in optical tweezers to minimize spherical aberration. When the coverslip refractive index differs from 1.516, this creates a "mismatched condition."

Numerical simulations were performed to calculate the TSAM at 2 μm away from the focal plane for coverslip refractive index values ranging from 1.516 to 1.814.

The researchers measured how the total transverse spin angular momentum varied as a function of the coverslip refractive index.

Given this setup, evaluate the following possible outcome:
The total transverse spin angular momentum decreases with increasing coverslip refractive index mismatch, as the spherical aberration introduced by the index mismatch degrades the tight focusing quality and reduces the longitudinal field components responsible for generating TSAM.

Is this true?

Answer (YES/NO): NO